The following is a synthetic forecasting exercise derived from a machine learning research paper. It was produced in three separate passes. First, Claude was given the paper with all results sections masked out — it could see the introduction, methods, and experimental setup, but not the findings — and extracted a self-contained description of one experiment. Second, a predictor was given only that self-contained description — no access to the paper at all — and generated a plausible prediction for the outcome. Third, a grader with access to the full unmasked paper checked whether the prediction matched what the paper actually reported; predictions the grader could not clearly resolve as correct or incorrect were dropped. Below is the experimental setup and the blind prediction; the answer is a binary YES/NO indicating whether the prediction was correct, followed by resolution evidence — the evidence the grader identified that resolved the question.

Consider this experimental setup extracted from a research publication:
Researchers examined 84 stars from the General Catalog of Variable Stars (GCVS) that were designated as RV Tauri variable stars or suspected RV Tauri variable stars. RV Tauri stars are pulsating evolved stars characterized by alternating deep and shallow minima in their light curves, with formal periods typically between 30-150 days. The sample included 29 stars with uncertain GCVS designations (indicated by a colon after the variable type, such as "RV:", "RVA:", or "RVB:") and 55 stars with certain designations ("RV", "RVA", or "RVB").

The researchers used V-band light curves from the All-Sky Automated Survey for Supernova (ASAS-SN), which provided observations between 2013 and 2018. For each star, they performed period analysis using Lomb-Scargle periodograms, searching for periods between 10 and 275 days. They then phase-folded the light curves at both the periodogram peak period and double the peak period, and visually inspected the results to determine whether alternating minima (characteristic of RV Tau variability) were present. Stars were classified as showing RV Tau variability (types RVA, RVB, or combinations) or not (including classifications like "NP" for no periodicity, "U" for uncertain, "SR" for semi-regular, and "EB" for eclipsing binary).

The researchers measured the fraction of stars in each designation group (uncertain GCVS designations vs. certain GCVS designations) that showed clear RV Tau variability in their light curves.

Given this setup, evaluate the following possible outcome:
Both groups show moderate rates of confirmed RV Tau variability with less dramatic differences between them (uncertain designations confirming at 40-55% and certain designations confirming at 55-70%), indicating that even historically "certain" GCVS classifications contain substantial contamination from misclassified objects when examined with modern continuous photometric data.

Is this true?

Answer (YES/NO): NO